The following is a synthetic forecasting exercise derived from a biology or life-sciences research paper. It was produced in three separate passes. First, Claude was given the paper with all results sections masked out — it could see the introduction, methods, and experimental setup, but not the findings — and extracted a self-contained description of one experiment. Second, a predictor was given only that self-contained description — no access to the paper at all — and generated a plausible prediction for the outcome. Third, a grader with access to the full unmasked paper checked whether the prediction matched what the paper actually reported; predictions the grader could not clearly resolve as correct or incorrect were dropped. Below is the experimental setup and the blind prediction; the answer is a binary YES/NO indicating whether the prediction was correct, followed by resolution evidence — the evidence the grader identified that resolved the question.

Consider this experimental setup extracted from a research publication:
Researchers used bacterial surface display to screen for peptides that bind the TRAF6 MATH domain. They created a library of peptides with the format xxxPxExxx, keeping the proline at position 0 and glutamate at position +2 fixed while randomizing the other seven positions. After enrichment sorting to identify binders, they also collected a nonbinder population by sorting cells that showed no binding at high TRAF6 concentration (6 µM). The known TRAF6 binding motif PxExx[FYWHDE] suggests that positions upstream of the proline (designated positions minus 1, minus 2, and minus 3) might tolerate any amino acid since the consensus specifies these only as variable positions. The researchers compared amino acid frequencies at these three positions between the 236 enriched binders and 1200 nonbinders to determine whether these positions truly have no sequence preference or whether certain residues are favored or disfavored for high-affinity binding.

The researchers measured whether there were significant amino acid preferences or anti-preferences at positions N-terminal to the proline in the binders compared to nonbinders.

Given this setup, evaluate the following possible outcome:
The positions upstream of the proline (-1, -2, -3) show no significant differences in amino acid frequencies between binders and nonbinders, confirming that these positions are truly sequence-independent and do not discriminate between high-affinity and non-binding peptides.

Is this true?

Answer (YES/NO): NO